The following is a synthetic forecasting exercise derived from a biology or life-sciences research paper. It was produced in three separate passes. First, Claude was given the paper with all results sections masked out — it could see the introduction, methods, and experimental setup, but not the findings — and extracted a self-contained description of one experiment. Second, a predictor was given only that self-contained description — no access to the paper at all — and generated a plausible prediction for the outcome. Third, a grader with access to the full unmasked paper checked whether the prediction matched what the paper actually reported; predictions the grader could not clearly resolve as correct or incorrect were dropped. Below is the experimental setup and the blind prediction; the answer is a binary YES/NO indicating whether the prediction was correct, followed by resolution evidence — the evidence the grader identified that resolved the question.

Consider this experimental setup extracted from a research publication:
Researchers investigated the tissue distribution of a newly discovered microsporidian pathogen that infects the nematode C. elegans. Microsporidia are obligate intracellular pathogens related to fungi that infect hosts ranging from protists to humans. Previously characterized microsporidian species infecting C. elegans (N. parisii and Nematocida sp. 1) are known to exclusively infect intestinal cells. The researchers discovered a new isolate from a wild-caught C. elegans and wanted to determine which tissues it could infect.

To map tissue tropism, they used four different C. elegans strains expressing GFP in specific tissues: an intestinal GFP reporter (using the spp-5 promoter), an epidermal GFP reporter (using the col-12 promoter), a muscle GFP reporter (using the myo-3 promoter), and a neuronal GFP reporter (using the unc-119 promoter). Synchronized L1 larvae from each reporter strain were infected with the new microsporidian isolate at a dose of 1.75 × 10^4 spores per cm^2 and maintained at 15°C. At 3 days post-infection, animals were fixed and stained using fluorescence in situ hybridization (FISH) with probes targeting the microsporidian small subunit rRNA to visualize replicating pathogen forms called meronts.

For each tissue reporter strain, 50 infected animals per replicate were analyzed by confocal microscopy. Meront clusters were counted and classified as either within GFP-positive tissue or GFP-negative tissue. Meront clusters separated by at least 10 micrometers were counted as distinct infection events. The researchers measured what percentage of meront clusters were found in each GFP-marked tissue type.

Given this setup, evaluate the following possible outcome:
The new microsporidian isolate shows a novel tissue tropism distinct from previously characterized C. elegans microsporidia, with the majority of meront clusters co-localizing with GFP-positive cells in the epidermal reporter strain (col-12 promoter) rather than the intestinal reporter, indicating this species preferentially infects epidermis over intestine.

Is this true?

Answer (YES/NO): NO